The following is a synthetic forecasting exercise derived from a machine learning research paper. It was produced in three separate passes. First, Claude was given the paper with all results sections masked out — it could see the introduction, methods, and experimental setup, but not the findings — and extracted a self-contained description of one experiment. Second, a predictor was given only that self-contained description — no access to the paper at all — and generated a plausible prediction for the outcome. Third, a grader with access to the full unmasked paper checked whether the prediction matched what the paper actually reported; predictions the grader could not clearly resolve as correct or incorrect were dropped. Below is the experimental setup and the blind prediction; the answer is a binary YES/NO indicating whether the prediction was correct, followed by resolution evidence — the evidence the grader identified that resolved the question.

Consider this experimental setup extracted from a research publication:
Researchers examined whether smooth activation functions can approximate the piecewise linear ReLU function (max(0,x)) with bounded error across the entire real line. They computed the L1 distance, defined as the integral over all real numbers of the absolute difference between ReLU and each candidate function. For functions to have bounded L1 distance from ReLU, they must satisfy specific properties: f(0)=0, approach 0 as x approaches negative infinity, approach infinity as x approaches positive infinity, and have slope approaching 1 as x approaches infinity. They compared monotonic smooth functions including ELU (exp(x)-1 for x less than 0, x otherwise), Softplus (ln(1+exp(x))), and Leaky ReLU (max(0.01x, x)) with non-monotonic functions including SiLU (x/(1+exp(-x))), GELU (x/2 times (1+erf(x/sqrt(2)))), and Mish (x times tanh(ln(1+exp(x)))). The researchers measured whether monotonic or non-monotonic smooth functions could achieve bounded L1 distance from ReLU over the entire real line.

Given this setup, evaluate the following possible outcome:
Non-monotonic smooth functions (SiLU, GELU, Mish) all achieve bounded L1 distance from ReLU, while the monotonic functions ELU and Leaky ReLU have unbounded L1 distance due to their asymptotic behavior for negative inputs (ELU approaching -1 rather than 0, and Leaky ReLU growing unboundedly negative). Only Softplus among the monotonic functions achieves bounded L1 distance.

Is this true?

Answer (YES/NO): NO